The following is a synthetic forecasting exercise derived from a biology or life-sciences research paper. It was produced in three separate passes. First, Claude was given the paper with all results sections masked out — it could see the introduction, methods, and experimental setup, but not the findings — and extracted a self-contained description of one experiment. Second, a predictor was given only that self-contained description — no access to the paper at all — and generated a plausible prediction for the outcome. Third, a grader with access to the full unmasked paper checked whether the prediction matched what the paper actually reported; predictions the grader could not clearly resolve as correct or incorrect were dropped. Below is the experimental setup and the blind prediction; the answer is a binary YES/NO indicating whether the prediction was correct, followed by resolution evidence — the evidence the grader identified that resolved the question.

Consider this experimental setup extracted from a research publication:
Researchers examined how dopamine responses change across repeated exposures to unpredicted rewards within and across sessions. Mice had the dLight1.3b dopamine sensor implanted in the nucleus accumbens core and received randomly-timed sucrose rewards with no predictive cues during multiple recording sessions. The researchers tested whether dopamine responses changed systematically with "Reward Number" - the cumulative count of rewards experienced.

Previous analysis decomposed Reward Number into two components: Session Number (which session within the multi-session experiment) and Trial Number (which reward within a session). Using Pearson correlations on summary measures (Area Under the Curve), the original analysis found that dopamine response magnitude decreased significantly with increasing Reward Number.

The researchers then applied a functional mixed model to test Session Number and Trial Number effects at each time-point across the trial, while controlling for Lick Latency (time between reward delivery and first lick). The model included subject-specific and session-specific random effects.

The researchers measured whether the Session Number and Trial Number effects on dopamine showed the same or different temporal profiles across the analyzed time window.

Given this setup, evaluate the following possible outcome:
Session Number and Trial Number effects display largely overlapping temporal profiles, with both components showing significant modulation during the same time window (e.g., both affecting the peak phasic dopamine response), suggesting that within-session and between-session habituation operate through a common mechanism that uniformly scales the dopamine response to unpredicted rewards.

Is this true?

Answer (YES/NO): NO